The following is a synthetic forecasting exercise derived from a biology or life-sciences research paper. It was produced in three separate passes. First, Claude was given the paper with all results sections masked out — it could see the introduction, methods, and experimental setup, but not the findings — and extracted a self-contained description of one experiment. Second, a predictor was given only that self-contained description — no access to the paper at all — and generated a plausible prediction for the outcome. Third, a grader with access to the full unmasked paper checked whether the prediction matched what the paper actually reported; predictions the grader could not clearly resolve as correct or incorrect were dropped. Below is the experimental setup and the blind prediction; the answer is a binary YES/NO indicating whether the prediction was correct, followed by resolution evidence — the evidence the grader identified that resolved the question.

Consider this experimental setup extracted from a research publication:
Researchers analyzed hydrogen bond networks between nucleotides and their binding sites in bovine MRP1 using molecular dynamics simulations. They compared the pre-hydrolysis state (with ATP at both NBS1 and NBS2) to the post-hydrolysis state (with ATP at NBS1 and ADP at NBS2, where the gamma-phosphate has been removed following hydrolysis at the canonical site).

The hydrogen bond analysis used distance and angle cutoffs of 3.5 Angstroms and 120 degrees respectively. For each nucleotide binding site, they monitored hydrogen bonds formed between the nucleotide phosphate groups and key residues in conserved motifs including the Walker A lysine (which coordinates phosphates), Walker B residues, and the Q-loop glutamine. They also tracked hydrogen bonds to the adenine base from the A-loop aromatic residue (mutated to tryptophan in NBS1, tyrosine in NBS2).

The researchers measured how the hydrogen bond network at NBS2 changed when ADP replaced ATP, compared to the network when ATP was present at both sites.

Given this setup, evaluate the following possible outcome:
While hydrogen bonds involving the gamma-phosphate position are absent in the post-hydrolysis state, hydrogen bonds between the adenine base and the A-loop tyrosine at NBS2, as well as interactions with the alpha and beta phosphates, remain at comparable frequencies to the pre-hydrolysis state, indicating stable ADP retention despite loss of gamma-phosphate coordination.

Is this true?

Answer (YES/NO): NO